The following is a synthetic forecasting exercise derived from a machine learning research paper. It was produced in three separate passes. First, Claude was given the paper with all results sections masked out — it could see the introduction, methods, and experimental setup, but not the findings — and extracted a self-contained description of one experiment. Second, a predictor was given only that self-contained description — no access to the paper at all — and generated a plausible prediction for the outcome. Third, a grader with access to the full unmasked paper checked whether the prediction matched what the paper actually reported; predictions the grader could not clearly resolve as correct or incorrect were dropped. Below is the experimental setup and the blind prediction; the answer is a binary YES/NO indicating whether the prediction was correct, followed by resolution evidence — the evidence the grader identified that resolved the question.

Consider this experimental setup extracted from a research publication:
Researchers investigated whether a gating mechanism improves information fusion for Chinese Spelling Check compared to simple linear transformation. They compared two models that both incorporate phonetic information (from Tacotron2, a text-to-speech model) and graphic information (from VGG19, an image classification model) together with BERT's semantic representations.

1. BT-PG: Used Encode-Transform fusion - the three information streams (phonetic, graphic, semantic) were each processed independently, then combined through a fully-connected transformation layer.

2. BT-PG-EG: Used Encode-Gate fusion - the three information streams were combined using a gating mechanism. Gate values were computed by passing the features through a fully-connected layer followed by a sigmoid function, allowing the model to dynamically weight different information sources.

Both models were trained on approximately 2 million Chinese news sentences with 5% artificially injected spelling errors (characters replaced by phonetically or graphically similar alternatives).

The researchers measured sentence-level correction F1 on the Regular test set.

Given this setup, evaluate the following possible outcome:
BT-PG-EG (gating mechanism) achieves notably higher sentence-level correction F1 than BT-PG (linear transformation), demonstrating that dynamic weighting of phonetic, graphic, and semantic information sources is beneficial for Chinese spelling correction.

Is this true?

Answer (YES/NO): NO